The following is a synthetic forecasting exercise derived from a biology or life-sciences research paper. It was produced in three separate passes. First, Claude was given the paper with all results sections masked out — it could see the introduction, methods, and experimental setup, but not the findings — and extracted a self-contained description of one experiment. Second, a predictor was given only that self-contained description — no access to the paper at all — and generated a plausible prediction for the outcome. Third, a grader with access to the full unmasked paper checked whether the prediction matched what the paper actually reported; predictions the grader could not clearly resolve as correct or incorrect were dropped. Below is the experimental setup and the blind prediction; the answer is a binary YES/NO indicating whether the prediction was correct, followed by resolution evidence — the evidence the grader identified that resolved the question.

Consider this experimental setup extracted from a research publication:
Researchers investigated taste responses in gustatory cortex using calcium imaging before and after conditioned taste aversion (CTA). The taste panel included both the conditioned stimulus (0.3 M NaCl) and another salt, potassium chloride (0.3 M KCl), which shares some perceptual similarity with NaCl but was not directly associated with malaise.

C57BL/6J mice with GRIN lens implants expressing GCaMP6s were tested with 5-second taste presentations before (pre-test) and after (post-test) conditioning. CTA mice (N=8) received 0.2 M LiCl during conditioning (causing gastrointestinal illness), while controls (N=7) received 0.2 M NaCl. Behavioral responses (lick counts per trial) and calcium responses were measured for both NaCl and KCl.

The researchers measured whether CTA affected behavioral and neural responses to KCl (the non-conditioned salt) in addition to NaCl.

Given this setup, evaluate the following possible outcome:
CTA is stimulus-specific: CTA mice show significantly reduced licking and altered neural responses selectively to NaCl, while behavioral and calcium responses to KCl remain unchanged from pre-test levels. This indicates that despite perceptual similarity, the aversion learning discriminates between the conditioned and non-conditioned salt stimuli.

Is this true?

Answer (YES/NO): NO